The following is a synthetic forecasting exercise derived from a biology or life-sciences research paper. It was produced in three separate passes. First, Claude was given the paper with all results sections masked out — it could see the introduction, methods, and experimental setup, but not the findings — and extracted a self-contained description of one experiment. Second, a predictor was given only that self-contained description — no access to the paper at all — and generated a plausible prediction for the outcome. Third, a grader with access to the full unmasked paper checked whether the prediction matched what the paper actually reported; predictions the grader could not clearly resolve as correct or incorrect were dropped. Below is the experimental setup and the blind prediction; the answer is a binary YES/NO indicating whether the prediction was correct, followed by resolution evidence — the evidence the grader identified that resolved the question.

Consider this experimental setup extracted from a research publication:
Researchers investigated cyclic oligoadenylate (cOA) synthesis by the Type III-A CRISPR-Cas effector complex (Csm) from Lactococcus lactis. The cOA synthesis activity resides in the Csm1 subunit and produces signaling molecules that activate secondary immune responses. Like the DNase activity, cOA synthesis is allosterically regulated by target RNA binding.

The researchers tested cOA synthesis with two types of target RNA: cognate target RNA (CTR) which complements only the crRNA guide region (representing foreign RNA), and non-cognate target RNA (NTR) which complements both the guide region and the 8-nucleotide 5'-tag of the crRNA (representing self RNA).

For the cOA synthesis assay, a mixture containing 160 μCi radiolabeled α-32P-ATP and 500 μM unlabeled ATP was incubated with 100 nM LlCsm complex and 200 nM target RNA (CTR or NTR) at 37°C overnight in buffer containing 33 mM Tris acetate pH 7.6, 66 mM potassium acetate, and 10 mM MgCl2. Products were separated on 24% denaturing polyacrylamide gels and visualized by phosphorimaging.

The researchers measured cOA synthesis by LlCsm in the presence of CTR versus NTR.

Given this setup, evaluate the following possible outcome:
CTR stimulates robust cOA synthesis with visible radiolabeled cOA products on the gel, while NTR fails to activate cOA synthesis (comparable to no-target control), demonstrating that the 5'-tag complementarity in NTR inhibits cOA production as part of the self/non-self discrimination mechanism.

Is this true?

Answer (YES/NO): YES